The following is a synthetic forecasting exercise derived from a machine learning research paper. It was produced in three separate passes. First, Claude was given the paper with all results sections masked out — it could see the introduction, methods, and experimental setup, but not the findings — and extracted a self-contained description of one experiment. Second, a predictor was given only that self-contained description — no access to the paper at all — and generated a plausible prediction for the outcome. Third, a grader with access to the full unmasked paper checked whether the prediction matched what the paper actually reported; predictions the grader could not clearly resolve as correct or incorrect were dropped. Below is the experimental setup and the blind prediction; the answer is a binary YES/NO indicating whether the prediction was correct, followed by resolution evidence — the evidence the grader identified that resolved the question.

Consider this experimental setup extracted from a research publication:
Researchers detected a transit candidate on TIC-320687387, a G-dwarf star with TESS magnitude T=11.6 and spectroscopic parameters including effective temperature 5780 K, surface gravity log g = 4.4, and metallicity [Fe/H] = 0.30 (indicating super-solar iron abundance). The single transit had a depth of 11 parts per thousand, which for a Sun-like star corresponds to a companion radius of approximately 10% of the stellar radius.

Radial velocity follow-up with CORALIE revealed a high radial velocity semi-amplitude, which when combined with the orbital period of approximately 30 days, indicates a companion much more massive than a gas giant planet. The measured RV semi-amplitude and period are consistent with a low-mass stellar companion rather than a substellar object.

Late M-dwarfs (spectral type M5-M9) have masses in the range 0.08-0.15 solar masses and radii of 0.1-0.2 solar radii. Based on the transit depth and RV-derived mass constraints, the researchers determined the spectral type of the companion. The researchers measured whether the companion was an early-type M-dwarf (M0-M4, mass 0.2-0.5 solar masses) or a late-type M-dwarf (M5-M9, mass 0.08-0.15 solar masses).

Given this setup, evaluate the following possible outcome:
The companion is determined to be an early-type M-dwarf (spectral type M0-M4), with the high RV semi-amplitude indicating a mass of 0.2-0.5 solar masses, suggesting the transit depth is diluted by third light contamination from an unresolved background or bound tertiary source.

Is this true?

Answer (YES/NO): NO